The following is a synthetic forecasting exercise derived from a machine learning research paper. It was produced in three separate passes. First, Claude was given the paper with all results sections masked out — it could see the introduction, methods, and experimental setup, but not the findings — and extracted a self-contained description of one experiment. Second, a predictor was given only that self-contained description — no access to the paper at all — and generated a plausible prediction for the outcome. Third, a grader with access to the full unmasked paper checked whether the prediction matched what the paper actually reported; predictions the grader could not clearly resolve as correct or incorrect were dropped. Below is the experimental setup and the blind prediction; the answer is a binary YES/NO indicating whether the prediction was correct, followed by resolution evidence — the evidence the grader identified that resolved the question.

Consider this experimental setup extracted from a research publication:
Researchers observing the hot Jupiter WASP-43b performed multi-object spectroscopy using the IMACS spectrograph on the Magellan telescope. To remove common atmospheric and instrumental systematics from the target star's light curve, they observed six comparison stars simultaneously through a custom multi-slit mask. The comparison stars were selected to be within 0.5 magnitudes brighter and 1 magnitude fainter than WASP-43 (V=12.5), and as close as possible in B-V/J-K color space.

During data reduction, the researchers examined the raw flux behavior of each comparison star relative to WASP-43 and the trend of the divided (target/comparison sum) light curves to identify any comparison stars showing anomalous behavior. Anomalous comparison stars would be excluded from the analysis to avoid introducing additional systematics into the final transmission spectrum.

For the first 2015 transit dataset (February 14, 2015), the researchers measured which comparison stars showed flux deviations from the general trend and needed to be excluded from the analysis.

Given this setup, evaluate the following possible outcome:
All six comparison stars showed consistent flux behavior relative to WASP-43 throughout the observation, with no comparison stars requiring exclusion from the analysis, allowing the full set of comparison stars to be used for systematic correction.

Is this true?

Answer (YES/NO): NO